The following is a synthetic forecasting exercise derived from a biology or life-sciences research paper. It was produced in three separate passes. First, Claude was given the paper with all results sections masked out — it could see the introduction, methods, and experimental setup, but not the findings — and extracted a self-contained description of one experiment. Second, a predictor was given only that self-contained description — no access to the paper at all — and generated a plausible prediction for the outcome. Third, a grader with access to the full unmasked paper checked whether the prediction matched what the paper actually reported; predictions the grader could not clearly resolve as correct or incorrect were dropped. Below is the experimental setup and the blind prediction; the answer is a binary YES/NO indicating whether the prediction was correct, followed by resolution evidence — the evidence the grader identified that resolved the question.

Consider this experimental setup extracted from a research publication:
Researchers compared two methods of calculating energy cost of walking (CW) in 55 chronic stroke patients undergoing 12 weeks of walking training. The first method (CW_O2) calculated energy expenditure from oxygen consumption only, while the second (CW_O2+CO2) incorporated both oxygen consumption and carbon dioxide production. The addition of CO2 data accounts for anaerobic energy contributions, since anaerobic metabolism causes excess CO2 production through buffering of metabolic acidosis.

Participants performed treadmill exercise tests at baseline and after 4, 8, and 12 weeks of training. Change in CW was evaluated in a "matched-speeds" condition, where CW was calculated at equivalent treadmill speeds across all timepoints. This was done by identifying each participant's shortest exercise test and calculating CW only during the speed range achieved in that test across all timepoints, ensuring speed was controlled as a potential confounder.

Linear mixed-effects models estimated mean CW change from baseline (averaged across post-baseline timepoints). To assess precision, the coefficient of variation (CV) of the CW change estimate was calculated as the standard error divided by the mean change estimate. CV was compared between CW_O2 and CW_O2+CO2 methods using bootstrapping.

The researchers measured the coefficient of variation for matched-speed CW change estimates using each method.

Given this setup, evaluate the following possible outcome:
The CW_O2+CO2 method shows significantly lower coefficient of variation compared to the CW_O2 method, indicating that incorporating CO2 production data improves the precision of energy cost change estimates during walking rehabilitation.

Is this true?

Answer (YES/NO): YES